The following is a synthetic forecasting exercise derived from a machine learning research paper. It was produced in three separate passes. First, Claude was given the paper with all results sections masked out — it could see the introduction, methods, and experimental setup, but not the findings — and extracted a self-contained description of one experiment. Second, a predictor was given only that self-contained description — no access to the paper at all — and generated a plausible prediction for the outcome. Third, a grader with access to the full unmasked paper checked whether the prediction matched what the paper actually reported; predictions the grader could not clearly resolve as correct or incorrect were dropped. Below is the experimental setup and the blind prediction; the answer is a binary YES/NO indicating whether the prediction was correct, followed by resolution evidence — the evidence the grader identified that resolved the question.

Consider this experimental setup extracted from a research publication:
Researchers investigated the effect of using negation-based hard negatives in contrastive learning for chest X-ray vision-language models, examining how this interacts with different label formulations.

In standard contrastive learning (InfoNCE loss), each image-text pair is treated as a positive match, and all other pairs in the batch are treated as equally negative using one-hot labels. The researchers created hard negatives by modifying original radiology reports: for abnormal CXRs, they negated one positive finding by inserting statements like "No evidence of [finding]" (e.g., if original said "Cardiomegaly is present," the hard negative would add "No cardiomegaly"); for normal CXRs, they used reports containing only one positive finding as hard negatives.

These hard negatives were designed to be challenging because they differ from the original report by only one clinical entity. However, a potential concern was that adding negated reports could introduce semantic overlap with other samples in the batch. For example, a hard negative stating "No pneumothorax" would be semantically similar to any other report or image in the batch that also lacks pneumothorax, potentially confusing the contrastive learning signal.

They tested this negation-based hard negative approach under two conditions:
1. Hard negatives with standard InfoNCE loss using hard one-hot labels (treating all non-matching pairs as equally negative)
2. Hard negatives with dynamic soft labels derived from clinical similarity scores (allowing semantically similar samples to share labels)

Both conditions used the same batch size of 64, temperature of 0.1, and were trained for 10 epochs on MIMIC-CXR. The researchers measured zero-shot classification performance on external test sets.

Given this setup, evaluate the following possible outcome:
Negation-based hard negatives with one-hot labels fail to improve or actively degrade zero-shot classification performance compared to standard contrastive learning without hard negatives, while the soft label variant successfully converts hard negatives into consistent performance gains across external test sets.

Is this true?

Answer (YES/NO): YES